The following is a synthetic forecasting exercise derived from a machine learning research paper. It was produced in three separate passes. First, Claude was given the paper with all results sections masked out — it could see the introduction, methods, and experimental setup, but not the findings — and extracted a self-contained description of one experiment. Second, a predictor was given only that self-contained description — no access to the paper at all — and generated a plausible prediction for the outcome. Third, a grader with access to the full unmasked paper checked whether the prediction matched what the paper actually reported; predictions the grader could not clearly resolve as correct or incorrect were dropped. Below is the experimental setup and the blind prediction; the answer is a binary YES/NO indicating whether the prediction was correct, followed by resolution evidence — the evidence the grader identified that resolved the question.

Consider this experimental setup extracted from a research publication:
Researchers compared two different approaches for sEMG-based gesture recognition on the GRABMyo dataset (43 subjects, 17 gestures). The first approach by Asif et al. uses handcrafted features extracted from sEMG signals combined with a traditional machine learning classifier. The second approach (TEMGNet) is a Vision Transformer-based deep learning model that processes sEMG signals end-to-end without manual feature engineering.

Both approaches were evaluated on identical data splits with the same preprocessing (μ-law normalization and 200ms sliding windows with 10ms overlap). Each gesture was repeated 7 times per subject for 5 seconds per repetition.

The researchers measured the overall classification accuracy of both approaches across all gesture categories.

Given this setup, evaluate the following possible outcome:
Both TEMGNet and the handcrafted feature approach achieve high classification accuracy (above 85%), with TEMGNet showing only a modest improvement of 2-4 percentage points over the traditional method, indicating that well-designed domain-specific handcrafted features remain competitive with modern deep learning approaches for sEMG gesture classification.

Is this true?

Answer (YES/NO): NO